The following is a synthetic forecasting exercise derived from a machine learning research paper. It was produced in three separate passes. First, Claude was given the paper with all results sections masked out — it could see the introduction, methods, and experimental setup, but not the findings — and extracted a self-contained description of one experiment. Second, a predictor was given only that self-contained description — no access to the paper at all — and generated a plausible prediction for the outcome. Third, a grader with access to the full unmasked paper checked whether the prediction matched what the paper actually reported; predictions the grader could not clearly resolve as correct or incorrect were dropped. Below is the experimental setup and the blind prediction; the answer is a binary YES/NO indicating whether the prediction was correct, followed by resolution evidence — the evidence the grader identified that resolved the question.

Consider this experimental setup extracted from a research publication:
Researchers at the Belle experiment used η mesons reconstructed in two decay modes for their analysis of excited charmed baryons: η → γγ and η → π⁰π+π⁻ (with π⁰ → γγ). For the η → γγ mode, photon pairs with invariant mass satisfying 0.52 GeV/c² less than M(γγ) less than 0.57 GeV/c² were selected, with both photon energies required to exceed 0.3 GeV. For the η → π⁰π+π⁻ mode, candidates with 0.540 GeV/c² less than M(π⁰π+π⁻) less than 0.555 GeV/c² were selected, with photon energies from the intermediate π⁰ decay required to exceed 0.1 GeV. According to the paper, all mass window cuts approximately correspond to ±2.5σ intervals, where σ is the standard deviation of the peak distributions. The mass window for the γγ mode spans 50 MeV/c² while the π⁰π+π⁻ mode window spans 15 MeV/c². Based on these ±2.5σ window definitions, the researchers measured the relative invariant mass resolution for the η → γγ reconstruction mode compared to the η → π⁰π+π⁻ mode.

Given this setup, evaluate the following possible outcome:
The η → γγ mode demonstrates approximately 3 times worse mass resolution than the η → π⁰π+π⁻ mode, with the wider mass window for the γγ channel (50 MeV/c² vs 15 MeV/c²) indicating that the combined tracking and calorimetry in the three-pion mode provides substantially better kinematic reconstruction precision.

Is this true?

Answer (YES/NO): YES